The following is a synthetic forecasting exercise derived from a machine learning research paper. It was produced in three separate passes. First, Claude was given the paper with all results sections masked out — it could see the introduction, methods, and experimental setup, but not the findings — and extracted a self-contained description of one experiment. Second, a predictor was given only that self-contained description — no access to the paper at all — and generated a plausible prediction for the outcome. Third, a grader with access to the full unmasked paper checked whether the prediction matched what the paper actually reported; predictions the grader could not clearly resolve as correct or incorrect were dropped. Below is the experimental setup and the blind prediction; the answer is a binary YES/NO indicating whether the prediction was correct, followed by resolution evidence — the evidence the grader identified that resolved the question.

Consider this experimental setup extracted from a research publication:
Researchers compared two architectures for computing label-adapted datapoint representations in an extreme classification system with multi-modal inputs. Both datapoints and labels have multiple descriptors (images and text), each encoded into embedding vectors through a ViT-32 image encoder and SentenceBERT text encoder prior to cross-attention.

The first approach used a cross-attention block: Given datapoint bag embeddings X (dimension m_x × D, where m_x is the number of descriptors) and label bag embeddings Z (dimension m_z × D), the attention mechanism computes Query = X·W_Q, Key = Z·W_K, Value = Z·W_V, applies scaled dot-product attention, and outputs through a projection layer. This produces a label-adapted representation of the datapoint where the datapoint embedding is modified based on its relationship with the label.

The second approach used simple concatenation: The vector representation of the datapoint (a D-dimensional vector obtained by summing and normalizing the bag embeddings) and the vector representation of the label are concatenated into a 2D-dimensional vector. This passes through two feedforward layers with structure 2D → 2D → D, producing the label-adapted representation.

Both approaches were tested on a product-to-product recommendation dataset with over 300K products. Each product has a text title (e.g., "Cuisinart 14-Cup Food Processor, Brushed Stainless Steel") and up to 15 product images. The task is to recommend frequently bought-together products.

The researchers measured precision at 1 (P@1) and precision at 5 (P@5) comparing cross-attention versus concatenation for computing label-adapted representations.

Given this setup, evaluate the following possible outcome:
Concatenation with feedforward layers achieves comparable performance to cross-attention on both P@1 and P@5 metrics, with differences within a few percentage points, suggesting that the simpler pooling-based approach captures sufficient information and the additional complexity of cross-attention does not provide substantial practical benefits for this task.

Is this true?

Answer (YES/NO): NO